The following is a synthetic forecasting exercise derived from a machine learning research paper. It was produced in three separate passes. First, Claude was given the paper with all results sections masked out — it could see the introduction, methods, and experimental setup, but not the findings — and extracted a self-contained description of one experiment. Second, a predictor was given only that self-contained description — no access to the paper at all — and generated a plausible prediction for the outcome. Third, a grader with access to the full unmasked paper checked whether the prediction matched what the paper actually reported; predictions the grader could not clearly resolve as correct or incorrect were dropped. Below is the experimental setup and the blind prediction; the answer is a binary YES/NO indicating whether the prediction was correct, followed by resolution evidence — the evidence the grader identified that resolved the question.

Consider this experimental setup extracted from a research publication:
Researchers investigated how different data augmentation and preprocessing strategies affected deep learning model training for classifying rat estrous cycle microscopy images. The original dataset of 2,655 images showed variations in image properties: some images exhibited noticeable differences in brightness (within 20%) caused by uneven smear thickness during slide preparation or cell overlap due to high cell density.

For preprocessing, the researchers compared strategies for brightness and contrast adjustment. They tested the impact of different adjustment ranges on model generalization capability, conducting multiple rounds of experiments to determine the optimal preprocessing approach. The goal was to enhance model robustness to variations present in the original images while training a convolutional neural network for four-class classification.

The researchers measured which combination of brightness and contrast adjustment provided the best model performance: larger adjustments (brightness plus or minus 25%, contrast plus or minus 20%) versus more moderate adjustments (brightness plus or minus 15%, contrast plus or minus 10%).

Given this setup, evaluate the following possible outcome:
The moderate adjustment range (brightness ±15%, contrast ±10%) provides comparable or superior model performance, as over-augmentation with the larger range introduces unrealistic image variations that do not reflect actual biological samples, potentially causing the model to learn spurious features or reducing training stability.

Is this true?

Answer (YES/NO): YES